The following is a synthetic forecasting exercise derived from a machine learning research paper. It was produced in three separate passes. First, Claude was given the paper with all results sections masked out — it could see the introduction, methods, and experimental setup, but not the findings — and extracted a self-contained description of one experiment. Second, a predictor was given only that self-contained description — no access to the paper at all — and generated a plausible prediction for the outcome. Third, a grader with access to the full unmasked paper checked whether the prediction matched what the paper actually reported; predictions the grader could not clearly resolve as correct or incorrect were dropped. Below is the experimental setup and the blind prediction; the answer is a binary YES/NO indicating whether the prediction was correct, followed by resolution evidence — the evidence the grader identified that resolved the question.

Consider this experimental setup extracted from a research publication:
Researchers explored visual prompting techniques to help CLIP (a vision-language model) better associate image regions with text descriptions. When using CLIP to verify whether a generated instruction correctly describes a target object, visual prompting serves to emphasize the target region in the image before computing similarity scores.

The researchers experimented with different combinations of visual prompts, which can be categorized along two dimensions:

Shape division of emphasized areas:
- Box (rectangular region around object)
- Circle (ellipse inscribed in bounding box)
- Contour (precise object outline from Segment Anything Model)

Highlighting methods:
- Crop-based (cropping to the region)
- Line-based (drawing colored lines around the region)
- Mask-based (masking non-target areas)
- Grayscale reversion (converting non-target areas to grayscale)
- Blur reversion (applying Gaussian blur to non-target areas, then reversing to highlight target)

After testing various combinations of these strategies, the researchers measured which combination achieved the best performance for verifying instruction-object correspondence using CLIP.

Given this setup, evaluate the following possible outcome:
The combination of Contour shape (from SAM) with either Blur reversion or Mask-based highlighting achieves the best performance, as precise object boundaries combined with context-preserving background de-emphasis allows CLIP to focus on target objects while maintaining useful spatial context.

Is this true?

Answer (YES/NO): NO